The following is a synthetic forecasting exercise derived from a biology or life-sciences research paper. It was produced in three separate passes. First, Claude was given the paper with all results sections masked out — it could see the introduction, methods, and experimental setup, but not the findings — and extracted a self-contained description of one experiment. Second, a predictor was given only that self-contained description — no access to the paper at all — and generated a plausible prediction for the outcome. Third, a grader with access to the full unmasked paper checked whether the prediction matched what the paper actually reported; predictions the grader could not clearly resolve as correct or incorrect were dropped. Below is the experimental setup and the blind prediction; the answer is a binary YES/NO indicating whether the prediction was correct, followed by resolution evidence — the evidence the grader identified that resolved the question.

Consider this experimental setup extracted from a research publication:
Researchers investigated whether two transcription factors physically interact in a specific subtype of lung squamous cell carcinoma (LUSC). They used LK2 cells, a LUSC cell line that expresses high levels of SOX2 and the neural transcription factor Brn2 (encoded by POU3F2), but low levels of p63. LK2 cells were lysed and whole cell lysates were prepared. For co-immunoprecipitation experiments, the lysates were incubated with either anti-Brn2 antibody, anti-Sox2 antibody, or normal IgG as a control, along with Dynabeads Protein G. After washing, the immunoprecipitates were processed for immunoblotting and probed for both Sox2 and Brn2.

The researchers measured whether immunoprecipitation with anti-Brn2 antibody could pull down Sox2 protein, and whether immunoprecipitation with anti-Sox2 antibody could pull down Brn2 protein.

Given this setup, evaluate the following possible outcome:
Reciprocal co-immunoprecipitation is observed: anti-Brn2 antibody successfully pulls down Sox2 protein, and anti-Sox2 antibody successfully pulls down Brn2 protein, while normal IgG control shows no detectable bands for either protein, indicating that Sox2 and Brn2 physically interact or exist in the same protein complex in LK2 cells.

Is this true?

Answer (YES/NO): YES